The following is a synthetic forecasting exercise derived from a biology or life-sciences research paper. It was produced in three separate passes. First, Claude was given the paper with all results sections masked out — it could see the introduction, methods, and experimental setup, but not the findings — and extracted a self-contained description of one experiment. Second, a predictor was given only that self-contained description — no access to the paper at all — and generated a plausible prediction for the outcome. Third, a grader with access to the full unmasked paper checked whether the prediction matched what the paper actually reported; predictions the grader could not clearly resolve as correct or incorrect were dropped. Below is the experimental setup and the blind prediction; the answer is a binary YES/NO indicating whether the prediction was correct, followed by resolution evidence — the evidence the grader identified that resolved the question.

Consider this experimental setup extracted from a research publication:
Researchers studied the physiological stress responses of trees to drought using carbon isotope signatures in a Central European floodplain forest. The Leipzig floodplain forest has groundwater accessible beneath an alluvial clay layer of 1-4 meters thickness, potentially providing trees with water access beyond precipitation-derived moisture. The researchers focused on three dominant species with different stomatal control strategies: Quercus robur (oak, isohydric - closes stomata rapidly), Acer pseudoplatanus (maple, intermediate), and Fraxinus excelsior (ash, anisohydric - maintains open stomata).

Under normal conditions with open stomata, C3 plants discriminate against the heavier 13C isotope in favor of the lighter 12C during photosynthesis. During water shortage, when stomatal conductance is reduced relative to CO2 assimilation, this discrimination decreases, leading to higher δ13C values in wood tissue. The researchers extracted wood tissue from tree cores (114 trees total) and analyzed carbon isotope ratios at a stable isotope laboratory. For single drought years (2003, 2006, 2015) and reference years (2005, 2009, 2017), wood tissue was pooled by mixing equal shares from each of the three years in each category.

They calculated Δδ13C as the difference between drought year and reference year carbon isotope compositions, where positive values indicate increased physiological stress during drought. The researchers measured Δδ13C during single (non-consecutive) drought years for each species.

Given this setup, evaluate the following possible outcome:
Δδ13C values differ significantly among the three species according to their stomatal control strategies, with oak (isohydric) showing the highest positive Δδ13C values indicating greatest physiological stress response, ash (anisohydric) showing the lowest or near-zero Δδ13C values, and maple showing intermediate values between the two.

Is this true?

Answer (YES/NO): NO